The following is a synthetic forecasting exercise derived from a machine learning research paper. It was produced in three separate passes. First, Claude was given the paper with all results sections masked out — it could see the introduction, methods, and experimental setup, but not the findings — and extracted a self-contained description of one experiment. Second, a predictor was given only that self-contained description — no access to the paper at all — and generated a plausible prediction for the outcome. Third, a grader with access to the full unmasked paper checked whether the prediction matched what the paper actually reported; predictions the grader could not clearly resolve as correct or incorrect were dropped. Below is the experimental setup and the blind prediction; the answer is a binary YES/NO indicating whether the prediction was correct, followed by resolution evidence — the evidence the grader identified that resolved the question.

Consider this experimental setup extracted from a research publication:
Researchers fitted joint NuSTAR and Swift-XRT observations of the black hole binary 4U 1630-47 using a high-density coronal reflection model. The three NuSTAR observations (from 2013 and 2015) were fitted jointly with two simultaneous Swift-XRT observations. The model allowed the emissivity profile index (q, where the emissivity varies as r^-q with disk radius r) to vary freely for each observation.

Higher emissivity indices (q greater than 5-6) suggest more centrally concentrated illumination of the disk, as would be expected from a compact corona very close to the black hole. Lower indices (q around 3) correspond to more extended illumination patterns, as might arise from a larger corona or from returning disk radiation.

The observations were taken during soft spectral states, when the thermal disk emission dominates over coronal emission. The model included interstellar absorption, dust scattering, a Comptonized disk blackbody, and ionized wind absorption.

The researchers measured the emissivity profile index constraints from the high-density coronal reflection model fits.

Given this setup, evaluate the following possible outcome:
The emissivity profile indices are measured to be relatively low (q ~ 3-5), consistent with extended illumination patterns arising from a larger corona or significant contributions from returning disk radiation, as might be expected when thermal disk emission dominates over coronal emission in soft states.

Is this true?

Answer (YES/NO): NO